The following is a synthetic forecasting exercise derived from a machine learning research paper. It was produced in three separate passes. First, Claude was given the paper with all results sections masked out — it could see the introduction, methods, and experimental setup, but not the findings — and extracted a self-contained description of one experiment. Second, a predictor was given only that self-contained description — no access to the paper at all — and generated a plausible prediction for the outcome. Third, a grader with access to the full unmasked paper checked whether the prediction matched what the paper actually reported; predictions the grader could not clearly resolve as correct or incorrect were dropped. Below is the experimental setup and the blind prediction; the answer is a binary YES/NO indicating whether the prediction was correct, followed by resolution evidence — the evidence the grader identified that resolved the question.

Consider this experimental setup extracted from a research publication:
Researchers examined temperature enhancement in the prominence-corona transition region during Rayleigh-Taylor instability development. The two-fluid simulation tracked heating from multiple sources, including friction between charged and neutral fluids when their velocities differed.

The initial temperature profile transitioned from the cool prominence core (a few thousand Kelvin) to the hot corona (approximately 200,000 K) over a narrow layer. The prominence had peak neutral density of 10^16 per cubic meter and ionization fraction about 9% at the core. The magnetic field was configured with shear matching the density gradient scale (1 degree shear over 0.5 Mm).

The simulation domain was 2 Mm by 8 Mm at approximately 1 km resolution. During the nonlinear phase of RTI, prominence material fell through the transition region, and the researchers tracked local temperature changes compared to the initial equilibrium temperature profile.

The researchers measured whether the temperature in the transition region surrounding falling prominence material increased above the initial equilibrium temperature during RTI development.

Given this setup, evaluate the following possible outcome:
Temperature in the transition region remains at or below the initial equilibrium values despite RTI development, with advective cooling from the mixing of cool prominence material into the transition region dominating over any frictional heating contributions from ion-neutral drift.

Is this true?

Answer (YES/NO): NO